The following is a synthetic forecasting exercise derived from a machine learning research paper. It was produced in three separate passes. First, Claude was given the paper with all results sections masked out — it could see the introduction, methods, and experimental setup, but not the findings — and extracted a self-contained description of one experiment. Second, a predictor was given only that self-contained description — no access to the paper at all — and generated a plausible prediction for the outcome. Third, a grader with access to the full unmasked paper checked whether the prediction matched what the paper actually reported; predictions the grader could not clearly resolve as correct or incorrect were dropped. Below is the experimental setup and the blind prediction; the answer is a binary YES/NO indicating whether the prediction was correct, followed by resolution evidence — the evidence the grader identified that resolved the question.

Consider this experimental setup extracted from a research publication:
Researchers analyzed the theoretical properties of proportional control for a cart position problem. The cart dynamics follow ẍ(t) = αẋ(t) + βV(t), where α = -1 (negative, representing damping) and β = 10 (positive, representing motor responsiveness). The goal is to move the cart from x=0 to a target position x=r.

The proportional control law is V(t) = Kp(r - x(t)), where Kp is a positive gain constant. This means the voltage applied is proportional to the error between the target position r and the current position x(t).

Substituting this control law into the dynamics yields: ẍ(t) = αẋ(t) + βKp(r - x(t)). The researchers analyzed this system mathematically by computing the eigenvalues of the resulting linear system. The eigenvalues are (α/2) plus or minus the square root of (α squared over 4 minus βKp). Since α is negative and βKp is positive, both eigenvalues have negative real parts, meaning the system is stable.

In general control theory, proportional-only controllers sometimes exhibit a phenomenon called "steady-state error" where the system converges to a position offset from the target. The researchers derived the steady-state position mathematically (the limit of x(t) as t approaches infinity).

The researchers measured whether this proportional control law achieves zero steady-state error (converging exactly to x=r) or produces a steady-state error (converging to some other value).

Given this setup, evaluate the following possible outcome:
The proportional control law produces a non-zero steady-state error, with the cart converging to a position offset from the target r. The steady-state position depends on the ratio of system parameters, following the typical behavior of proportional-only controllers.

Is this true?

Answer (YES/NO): NO